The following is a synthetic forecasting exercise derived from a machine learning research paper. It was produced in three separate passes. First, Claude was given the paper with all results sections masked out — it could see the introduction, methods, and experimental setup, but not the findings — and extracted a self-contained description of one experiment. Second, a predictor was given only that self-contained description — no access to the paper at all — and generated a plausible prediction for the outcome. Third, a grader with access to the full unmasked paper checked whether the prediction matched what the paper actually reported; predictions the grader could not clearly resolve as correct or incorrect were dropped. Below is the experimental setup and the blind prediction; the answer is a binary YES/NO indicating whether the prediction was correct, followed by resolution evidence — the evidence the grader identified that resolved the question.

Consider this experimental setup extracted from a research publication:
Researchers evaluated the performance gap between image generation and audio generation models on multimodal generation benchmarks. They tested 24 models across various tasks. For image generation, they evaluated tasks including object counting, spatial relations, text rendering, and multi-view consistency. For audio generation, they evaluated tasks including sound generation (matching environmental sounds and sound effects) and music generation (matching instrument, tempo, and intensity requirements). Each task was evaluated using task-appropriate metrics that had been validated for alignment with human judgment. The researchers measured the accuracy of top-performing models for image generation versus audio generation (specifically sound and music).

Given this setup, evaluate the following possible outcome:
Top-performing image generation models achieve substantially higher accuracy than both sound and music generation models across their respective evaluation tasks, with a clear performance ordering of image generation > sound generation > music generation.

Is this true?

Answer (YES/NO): YES